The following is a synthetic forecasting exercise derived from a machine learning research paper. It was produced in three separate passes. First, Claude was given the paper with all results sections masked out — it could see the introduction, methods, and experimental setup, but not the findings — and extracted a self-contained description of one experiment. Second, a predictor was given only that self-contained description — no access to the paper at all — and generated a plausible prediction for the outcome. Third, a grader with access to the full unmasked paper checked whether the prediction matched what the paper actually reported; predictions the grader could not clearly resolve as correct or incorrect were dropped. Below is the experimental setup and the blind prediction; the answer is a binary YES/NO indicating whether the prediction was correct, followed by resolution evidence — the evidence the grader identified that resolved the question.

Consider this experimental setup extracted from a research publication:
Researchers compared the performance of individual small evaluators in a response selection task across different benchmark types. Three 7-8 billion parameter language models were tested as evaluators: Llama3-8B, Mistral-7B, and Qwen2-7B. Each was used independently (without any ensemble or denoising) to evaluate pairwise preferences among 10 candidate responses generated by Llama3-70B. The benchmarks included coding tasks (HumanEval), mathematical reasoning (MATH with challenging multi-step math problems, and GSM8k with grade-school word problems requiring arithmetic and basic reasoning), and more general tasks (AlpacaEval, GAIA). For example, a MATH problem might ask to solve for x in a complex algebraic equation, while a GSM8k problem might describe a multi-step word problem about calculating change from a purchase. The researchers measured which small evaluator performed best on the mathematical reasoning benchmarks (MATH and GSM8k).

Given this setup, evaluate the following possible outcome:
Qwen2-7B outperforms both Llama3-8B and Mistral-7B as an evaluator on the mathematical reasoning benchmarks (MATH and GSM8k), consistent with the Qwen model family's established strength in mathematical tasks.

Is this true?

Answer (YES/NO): YES